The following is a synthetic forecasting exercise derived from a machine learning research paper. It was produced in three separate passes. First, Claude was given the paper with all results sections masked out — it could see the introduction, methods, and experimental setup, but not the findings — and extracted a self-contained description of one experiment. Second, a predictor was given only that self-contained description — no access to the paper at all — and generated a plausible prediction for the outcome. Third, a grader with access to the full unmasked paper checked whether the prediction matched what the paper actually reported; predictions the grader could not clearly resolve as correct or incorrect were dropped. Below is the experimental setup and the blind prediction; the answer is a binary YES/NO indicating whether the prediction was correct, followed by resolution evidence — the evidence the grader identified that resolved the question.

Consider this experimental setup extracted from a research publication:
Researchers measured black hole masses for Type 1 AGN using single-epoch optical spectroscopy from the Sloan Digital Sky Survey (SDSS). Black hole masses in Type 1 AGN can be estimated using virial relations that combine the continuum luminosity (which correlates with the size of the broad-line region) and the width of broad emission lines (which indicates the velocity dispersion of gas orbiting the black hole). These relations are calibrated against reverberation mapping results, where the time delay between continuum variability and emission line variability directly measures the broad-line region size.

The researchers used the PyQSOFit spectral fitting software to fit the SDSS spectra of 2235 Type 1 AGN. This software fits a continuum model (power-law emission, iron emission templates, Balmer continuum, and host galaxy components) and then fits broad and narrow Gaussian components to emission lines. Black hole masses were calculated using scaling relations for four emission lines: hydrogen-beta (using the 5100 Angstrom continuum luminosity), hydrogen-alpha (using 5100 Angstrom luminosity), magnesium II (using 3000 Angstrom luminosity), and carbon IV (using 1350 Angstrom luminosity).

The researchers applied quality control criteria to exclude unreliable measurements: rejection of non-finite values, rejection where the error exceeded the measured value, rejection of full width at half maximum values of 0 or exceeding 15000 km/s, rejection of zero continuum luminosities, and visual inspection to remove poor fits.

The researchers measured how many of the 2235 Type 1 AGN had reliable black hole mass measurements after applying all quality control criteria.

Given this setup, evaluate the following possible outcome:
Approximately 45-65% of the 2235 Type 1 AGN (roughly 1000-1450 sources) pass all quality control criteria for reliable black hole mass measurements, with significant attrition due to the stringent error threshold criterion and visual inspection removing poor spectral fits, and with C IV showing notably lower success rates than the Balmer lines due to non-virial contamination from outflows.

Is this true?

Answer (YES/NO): NO